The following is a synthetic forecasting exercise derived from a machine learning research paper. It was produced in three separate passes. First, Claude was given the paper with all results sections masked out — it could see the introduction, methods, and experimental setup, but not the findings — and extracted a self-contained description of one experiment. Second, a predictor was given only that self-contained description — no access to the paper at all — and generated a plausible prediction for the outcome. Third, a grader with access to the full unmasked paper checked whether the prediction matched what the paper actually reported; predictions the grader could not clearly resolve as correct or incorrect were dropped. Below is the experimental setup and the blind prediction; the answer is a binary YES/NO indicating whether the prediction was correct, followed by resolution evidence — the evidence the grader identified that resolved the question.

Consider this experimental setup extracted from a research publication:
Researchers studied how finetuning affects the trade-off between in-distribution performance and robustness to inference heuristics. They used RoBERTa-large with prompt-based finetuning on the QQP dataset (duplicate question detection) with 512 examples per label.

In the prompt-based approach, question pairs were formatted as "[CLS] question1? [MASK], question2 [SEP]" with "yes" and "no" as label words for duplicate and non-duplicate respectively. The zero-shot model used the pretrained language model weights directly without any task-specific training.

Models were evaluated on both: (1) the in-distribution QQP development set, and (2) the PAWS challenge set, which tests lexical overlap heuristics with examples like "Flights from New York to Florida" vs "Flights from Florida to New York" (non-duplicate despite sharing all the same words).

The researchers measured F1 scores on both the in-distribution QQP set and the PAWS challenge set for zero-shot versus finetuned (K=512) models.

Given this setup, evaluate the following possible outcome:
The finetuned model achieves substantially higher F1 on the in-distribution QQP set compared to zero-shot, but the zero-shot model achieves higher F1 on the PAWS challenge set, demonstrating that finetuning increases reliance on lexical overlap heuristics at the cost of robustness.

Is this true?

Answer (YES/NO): YES